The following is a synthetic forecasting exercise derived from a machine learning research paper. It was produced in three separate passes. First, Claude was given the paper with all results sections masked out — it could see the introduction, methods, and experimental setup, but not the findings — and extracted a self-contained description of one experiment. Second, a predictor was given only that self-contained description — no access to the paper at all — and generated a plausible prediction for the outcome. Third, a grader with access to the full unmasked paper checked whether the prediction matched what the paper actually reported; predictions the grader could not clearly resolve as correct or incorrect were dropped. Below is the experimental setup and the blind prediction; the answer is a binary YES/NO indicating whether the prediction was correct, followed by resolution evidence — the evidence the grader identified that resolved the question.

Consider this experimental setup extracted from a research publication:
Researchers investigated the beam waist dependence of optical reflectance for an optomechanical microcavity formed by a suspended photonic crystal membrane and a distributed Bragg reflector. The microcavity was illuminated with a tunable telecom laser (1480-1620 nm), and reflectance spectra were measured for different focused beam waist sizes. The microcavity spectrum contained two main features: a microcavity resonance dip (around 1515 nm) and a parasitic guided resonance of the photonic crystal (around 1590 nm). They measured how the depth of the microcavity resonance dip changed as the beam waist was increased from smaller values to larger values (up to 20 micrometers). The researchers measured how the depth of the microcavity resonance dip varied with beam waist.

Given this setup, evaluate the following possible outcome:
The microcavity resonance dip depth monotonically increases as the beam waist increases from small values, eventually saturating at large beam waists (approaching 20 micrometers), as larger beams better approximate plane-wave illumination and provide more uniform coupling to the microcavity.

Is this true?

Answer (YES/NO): NO